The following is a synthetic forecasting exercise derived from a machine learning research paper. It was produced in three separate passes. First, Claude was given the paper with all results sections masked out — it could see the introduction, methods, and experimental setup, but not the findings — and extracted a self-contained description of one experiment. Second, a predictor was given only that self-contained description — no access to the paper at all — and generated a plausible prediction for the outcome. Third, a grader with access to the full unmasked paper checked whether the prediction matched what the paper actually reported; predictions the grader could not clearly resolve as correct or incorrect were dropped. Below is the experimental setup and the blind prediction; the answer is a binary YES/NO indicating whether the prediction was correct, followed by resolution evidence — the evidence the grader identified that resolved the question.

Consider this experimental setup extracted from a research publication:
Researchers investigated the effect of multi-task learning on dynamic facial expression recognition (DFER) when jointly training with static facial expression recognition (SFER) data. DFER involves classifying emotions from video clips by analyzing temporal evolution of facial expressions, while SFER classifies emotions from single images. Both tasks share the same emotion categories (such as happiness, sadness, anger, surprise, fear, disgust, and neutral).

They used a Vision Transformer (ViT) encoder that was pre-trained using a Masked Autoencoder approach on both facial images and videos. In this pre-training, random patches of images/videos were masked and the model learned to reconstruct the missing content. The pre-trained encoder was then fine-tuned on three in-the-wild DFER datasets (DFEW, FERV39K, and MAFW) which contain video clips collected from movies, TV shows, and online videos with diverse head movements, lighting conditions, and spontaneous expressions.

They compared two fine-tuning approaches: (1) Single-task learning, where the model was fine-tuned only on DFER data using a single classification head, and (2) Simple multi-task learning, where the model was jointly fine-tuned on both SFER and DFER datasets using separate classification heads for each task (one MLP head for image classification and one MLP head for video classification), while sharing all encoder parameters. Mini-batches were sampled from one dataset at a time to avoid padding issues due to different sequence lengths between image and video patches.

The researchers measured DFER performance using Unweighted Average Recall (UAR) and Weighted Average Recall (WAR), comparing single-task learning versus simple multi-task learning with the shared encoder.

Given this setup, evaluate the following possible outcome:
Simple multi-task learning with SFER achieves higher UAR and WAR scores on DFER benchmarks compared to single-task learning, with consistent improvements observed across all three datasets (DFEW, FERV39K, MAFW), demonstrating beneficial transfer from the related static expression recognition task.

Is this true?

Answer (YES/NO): NO